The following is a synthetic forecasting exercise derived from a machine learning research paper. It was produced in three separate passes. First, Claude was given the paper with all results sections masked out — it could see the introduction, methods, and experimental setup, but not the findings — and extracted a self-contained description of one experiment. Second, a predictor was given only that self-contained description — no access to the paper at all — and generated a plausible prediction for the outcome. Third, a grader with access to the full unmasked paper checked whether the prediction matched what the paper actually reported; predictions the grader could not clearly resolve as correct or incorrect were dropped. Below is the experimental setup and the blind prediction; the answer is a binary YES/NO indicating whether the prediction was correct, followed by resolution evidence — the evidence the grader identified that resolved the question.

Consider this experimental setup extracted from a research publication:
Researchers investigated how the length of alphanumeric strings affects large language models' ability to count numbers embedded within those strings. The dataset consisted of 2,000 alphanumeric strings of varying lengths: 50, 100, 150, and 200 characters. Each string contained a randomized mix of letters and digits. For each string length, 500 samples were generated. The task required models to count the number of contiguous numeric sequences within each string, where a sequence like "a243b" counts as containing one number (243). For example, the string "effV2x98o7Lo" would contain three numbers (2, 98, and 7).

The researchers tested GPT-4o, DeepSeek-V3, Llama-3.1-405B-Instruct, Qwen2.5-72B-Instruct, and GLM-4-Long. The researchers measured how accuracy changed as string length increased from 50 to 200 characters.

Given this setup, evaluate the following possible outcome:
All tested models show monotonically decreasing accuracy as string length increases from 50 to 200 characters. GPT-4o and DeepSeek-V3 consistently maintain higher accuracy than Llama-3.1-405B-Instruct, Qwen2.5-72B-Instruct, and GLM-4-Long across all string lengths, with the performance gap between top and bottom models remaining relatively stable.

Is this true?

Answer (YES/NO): NO